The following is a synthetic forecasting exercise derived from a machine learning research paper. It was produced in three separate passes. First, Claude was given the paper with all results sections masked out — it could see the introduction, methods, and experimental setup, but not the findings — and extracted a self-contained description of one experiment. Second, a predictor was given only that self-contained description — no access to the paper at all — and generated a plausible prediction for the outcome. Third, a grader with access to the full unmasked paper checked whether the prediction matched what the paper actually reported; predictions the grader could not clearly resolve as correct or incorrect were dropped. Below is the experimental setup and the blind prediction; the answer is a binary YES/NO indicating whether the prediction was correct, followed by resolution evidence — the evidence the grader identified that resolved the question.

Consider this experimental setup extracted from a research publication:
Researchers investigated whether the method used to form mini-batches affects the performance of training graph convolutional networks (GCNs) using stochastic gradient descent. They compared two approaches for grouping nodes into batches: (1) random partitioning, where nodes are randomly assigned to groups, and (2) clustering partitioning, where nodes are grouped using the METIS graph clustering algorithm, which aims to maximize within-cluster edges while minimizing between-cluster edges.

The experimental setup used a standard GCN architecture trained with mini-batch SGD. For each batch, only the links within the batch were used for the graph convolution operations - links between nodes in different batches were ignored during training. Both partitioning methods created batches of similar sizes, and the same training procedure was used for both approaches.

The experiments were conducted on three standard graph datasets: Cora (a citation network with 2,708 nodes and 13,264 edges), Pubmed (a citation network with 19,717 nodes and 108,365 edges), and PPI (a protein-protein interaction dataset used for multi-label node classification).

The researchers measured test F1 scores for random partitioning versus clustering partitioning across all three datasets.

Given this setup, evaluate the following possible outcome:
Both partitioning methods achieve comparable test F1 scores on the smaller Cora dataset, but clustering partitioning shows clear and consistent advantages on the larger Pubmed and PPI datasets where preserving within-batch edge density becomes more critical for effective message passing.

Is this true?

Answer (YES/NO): NO